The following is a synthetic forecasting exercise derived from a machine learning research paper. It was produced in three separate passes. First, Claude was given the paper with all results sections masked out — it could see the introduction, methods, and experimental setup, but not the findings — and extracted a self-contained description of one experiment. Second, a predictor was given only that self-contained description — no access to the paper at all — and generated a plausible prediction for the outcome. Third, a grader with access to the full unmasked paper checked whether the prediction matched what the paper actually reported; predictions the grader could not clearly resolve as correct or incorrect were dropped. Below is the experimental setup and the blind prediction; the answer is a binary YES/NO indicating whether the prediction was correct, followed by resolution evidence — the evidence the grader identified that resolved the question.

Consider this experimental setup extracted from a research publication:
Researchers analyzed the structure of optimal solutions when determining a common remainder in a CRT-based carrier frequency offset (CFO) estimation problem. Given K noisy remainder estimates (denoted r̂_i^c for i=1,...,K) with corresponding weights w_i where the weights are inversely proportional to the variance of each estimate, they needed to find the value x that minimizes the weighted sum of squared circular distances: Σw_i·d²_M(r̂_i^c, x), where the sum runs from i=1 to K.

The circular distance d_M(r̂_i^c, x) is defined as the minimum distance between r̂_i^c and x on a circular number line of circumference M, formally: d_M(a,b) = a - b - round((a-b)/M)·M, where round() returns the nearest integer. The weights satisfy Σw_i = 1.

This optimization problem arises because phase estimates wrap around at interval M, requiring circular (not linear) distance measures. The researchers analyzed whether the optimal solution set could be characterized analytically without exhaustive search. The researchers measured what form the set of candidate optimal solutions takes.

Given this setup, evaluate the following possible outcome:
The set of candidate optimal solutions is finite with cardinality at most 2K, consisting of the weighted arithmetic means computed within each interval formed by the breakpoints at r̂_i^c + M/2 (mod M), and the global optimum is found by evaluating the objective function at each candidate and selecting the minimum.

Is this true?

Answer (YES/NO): NO